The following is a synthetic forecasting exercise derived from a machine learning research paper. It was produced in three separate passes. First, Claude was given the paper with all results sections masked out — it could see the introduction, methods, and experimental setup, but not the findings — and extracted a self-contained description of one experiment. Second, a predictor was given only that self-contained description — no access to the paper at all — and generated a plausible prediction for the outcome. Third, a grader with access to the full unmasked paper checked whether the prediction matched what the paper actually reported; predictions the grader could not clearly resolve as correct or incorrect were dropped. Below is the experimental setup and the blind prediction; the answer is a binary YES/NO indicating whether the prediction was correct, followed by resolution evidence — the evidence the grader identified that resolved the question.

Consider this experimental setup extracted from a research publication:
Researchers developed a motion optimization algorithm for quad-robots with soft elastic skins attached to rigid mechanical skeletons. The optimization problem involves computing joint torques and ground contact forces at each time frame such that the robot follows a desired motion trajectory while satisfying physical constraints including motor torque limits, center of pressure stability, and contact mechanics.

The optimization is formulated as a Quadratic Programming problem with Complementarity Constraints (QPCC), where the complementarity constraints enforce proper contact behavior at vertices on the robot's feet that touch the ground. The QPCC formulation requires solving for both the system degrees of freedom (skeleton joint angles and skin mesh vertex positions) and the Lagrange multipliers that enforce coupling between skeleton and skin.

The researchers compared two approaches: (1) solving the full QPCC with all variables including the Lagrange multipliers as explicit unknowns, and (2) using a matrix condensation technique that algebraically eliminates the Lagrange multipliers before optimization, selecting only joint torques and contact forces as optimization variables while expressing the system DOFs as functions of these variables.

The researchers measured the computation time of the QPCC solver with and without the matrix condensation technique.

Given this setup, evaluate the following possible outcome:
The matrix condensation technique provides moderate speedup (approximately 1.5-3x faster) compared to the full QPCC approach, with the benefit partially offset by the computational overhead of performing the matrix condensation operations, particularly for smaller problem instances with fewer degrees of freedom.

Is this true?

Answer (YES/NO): NO